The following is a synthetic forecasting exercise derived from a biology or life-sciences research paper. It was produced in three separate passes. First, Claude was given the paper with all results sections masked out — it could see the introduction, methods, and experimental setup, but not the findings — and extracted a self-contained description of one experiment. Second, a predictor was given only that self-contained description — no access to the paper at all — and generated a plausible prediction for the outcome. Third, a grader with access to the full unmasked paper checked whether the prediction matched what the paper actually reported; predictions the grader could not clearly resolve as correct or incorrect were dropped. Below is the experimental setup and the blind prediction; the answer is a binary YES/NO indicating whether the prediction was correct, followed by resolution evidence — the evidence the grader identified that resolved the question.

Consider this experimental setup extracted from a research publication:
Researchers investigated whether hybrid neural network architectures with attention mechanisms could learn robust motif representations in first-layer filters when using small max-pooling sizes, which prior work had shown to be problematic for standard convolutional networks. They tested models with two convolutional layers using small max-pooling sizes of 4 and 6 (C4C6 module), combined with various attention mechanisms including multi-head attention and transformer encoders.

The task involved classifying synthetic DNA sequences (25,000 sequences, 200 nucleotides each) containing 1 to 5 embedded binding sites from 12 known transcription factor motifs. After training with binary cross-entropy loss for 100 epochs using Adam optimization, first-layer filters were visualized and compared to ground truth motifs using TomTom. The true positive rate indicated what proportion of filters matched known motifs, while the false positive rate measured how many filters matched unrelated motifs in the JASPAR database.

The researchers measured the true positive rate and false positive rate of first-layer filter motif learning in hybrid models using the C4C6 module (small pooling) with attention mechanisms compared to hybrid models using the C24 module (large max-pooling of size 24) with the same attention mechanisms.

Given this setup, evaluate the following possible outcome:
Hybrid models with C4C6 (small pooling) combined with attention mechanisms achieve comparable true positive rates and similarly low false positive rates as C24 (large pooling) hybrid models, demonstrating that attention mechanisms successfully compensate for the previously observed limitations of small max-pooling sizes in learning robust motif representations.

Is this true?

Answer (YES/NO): NO